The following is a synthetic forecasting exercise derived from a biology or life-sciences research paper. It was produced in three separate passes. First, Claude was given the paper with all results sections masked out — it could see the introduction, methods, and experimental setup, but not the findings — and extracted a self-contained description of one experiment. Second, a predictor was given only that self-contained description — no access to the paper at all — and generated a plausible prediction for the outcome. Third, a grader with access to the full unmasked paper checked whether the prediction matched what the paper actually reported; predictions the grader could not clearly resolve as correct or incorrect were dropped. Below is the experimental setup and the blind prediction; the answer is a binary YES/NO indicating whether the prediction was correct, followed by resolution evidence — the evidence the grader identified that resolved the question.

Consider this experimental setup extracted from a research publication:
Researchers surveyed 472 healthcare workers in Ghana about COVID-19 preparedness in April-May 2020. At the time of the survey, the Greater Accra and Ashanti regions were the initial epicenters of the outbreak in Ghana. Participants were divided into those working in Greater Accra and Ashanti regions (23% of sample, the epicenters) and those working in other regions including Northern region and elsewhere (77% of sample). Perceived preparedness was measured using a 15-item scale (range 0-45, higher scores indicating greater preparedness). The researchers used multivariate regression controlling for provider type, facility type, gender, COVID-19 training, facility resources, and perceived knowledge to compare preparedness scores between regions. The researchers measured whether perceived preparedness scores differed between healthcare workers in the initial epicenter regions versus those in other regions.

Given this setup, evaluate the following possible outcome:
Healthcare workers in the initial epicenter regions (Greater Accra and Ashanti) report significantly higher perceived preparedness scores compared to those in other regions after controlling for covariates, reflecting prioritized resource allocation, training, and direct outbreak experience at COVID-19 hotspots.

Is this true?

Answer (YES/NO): YES